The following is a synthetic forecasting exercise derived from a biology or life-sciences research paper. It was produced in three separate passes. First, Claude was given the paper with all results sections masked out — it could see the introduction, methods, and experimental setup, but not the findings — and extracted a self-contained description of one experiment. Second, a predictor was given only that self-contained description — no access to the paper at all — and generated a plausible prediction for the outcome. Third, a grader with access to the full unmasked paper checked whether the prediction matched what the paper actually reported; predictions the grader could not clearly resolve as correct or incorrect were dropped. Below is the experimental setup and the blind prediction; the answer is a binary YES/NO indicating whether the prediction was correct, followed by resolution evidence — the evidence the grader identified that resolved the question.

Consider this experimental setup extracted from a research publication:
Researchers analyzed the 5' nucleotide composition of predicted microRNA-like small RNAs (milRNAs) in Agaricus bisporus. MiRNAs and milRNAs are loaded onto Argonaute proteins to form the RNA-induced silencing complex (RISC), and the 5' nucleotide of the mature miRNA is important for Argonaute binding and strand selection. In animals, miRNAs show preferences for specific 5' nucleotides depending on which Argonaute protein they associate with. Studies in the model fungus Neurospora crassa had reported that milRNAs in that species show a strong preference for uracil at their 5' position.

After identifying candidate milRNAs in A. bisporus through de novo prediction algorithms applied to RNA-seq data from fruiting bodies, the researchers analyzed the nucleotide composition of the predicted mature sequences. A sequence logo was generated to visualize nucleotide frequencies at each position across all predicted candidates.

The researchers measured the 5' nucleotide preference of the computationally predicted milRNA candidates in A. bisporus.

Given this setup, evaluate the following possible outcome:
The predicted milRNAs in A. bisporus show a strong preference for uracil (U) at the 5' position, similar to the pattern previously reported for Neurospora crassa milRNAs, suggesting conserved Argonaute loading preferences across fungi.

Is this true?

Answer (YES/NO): YES